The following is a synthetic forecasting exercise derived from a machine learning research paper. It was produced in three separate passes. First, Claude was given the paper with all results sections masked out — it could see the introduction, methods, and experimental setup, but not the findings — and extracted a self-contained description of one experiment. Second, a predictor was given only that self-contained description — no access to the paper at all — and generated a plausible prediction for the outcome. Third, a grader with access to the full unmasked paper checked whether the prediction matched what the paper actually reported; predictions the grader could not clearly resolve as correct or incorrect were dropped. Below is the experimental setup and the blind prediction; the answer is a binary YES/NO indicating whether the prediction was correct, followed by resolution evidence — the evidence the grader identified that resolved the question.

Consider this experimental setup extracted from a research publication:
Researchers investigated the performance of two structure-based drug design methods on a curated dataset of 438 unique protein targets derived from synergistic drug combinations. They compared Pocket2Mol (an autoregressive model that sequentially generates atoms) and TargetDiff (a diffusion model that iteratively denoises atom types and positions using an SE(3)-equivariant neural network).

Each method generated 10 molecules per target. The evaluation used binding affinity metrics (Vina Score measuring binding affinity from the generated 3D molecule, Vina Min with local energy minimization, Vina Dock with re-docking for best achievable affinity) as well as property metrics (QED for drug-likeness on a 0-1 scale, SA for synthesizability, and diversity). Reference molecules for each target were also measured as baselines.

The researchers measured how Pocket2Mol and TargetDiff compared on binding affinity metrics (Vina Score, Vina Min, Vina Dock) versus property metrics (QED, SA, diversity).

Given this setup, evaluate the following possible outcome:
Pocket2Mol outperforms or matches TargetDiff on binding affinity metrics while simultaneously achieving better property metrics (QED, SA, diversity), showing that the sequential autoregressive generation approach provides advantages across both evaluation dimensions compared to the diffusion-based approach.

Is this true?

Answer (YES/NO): NO